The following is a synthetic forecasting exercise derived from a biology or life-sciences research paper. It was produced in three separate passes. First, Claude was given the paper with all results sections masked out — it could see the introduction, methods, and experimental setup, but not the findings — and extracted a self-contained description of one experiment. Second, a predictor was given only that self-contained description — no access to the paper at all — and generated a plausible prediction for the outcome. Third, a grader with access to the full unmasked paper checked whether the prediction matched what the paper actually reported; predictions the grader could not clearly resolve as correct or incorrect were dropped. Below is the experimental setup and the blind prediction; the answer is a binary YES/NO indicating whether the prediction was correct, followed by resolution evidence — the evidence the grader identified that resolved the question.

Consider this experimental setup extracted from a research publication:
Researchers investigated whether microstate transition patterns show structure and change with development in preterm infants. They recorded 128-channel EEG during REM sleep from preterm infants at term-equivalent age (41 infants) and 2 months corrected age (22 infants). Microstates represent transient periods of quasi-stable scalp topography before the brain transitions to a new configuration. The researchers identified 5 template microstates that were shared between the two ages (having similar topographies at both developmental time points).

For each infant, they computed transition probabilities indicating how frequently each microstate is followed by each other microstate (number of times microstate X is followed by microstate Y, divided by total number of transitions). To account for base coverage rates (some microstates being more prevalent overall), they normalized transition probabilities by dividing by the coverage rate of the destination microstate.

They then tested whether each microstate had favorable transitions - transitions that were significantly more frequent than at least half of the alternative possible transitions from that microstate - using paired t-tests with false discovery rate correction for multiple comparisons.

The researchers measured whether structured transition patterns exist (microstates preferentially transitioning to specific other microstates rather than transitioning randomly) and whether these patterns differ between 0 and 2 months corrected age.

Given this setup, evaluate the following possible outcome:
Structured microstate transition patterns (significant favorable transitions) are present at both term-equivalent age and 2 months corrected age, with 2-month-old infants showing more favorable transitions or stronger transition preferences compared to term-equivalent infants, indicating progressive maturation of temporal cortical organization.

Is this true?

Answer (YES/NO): NO